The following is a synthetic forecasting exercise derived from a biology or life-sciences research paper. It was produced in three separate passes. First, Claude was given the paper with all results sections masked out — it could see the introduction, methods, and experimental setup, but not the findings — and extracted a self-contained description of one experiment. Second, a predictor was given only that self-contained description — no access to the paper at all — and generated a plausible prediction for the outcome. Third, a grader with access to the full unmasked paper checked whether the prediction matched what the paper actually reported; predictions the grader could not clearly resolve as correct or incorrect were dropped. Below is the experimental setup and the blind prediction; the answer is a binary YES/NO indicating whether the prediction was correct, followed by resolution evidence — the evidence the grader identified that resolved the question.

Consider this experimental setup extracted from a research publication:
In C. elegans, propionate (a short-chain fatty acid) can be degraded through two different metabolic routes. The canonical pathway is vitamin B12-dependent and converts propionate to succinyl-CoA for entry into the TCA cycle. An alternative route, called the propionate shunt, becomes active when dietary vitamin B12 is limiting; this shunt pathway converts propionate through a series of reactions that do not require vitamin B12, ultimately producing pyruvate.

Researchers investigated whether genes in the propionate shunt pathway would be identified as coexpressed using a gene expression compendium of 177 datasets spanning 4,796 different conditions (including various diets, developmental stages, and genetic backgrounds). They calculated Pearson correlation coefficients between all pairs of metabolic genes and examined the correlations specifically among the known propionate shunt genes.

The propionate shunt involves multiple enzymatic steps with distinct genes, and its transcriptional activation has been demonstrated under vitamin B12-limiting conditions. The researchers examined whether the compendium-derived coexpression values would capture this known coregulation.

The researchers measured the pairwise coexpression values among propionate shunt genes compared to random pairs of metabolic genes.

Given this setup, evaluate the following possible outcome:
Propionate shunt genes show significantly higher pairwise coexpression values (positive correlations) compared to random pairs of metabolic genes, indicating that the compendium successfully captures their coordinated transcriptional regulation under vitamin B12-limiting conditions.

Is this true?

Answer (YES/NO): YES